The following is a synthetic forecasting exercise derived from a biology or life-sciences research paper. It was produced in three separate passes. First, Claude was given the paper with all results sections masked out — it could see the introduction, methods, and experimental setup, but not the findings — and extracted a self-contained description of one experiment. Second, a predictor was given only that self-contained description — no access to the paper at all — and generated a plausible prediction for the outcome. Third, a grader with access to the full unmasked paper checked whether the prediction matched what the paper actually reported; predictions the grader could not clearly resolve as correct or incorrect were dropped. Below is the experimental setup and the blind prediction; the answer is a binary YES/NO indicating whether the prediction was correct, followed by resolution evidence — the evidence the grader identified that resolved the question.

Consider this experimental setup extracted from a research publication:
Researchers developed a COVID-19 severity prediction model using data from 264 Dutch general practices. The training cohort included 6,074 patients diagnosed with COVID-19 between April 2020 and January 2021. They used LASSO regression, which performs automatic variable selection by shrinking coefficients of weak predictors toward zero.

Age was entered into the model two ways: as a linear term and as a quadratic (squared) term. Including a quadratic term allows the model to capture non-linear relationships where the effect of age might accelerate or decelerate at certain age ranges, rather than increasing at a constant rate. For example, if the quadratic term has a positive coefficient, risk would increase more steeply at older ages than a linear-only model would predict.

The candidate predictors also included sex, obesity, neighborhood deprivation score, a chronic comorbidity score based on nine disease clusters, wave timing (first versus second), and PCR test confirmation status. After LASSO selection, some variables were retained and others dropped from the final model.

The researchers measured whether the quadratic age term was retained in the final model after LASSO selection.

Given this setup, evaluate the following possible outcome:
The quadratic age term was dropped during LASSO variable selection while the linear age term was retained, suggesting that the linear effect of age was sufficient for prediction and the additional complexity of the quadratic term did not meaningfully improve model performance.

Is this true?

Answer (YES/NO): NO